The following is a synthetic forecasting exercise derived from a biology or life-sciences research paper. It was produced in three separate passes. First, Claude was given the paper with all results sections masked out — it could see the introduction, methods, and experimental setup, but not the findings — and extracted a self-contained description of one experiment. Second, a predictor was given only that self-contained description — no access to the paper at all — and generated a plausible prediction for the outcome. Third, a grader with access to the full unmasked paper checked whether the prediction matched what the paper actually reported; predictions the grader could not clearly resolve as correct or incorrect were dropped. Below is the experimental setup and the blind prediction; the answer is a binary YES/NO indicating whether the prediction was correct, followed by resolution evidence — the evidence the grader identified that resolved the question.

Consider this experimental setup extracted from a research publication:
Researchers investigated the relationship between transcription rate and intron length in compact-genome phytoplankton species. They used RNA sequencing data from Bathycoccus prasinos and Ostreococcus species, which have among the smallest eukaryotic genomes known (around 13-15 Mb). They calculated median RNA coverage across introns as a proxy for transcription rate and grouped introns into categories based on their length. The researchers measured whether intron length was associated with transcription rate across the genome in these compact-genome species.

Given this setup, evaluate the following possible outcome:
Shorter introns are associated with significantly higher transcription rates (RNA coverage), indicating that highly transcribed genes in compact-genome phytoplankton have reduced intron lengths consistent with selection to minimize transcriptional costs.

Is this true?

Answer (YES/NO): YES